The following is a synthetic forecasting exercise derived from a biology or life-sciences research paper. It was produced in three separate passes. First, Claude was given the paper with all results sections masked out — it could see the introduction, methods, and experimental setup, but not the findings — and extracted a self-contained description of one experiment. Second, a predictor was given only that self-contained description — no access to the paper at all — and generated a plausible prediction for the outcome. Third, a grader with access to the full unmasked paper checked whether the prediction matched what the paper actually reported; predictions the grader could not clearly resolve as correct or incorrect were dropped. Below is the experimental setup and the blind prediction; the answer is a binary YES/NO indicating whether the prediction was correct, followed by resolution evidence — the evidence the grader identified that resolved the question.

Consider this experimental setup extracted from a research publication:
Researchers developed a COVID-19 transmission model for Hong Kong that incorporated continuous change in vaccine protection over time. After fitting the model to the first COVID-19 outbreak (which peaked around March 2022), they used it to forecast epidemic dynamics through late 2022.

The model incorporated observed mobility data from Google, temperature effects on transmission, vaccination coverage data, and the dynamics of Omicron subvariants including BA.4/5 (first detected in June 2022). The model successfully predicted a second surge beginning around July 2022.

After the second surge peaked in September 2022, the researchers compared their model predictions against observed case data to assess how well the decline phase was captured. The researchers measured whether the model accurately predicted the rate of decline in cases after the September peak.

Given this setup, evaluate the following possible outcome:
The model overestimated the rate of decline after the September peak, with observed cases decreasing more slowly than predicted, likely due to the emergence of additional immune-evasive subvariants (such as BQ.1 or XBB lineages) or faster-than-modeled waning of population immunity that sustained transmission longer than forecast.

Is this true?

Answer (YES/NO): NO